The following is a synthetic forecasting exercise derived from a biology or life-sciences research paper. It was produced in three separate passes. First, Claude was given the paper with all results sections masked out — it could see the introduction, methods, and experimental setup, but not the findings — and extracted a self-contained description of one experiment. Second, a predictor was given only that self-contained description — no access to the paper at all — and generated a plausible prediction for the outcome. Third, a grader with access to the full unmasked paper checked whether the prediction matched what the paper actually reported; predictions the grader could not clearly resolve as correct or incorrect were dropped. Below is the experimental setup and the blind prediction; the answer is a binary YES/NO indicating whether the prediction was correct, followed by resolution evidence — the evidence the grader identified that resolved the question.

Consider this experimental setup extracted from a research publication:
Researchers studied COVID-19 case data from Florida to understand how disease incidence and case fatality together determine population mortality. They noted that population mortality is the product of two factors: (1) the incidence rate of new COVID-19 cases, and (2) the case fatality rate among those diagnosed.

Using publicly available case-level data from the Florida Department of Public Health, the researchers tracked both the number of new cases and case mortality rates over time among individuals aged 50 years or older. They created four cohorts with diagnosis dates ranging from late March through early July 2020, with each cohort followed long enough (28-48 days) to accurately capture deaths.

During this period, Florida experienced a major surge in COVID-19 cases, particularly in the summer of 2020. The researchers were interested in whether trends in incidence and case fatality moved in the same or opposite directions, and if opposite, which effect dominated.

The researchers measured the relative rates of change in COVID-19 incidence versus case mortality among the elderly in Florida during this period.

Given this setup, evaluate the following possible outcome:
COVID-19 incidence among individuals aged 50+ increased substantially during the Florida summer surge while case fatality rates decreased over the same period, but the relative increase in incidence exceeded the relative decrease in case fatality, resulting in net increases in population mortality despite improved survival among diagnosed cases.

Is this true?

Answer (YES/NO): YES